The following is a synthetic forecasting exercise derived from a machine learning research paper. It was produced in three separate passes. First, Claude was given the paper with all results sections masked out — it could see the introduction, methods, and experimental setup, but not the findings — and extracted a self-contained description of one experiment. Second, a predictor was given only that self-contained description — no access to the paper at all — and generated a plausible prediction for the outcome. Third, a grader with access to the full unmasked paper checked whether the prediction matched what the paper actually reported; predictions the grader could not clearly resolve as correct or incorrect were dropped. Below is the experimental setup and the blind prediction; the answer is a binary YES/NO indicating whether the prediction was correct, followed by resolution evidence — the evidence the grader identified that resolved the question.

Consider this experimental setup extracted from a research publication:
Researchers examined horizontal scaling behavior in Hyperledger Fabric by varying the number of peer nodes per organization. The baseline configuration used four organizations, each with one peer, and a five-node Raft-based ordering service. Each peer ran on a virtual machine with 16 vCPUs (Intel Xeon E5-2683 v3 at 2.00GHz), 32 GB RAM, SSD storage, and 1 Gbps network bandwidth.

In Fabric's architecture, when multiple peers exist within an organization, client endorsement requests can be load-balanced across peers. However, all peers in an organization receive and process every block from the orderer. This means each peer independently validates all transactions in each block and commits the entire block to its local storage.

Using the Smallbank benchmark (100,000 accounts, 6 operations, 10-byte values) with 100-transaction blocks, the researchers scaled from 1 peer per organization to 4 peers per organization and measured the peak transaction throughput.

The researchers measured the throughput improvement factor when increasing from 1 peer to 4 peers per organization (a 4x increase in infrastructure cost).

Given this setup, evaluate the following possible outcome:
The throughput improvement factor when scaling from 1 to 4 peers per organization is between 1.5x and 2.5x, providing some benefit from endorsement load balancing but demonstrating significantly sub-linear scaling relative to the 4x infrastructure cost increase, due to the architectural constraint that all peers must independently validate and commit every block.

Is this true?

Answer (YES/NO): YES